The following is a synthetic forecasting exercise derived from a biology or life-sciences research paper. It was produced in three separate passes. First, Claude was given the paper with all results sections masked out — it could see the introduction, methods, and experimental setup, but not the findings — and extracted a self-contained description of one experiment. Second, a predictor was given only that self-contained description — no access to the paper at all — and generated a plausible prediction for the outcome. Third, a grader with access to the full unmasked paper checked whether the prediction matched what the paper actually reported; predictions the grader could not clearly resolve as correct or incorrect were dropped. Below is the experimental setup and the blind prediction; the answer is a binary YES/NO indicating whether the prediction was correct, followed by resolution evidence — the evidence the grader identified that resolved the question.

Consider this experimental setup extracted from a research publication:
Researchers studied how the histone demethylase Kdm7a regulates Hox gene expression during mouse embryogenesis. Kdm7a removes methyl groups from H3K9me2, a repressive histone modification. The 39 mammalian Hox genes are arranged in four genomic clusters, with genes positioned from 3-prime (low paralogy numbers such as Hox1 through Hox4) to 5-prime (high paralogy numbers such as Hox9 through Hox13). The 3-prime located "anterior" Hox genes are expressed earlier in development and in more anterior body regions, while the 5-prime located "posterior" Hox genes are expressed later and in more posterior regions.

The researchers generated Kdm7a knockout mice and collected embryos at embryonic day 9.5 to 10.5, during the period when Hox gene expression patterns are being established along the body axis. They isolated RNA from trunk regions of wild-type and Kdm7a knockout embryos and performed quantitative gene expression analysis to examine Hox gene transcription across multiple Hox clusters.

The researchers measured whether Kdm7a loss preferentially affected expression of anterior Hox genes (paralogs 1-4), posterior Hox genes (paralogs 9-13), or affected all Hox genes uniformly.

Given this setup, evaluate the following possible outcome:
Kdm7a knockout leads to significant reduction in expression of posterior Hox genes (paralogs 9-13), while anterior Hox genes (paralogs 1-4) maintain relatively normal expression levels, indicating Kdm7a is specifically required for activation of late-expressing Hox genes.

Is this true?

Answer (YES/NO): YES